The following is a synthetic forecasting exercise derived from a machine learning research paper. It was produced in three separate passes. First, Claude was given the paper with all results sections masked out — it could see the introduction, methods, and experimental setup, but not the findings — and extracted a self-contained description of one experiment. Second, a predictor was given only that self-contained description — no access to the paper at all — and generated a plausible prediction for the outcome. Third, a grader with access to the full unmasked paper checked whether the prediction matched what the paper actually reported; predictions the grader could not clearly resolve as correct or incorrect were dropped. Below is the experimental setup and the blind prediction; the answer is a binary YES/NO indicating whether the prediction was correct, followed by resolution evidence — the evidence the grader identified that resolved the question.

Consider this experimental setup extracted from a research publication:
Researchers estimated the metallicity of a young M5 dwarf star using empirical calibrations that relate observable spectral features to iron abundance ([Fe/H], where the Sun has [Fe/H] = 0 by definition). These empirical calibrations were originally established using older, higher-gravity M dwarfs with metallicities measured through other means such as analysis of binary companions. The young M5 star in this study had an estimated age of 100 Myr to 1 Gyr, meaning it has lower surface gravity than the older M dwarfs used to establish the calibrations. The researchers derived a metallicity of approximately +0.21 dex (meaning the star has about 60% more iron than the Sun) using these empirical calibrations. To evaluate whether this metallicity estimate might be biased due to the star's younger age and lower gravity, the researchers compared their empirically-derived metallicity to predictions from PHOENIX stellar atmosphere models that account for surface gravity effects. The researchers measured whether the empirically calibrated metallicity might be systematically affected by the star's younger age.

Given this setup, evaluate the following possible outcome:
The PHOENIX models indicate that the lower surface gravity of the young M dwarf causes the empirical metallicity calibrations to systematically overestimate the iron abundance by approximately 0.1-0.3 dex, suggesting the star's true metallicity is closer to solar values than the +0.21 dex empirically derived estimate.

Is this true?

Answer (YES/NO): NO